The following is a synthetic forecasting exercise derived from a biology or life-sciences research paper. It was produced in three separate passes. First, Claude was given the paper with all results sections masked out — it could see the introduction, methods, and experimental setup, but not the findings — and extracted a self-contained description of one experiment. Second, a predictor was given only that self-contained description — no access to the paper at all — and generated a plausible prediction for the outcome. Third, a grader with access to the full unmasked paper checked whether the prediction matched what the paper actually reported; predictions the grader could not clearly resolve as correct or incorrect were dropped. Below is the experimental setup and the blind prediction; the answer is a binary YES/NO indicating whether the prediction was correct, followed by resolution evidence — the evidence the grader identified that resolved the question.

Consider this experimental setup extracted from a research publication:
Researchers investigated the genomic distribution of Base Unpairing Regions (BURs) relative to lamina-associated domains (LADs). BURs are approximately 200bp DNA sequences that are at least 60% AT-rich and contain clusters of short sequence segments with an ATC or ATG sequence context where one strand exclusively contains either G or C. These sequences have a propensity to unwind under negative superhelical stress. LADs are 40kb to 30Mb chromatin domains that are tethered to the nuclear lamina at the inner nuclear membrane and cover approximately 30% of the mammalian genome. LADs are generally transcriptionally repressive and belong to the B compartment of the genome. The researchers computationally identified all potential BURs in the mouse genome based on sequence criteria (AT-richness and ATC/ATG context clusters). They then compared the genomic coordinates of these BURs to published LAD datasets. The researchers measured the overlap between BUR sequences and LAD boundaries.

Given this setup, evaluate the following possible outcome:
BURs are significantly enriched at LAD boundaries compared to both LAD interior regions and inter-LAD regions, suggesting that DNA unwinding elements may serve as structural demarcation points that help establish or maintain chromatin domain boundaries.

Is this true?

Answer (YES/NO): NO